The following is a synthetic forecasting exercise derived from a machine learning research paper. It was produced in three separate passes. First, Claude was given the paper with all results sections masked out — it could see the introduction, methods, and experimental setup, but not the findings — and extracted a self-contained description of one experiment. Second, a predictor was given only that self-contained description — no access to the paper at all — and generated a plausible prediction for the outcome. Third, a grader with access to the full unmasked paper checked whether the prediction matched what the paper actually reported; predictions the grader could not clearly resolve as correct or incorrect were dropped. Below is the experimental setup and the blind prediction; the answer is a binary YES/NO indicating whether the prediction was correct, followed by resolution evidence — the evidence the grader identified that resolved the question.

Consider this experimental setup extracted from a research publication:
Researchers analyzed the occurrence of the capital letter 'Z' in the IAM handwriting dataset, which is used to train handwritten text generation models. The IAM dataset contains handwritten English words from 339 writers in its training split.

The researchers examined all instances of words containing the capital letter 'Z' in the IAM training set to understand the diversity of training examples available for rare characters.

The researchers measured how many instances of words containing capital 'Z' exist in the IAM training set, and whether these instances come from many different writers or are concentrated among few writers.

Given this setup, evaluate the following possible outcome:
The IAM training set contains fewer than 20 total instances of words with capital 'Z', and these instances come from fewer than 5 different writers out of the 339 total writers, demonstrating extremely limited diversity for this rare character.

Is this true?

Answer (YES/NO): NO